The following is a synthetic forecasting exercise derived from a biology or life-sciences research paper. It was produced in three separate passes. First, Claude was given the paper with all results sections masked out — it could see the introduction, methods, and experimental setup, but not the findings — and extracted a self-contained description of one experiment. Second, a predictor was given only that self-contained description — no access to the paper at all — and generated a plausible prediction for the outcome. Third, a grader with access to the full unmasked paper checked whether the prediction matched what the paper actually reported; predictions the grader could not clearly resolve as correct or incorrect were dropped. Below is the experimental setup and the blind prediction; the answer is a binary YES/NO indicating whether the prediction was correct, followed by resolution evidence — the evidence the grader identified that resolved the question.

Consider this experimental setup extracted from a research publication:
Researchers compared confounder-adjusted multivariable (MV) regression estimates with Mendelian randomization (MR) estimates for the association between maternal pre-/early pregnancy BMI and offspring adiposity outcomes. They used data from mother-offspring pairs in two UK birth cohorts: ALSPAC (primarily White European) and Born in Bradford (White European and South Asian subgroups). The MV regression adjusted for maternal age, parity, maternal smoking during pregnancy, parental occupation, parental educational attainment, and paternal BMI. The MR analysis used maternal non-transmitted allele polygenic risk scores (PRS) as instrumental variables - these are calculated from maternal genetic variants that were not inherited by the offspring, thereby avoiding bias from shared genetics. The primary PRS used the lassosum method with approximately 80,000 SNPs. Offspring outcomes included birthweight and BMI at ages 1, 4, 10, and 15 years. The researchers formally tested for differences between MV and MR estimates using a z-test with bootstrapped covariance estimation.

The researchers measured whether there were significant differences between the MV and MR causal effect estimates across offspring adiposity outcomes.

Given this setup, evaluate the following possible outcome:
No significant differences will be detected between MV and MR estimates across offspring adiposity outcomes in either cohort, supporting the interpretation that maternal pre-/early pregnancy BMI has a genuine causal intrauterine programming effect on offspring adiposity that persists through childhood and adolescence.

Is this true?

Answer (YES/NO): NO